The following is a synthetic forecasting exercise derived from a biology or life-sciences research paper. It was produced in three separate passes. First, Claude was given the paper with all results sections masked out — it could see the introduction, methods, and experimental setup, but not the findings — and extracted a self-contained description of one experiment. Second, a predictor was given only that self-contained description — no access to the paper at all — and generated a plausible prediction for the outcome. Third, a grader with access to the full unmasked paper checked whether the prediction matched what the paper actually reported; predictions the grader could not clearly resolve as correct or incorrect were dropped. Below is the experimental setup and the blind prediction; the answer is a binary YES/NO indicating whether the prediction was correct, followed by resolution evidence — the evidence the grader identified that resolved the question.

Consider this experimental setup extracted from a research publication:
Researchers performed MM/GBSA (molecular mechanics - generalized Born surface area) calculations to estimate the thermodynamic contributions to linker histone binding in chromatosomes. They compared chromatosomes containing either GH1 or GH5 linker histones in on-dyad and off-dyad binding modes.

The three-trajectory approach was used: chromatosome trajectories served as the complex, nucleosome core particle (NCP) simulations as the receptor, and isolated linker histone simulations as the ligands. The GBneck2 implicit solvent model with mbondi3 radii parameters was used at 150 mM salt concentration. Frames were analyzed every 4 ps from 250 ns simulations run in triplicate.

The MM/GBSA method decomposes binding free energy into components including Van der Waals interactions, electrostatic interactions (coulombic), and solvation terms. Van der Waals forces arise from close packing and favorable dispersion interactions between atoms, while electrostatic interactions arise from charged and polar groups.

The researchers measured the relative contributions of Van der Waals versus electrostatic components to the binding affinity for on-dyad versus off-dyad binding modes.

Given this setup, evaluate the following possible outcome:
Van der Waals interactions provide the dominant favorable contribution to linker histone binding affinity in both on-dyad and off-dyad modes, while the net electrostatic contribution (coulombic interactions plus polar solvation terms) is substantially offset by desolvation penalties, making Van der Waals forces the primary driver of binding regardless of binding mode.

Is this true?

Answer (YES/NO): NO